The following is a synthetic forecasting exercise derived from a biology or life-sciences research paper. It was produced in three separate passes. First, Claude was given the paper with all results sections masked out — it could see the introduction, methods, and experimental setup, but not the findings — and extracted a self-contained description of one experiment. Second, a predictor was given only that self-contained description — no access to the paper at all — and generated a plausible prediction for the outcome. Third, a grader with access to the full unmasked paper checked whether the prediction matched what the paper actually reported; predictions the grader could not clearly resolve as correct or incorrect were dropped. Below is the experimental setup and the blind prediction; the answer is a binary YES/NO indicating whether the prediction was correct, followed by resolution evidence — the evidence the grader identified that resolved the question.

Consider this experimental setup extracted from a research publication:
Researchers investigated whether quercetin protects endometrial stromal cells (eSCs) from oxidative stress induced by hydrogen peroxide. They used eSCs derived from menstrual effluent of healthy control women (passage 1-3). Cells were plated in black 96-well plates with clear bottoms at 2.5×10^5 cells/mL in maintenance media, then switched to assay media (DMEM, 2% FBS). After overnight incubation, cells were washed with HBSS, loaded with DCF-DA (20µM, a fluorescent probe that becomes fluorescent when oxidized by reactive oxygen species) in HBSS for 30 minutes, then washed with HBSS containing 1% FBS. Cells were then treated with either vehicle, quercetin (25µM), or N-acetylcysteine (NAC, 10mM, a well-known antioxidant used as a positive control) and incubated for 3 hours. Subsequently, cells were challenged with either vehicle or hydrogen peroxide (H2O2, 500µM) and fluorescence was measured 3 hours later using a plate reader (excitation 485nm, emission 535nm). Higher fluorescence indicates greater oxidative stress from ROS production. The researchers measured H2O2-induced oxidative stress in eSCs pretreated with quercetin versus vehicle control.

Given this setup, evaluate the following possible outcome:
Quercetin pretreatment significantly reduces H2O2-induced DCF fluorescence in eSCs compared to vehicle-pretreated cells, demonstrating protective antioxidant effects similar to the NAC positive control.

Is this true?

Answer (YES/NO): NO